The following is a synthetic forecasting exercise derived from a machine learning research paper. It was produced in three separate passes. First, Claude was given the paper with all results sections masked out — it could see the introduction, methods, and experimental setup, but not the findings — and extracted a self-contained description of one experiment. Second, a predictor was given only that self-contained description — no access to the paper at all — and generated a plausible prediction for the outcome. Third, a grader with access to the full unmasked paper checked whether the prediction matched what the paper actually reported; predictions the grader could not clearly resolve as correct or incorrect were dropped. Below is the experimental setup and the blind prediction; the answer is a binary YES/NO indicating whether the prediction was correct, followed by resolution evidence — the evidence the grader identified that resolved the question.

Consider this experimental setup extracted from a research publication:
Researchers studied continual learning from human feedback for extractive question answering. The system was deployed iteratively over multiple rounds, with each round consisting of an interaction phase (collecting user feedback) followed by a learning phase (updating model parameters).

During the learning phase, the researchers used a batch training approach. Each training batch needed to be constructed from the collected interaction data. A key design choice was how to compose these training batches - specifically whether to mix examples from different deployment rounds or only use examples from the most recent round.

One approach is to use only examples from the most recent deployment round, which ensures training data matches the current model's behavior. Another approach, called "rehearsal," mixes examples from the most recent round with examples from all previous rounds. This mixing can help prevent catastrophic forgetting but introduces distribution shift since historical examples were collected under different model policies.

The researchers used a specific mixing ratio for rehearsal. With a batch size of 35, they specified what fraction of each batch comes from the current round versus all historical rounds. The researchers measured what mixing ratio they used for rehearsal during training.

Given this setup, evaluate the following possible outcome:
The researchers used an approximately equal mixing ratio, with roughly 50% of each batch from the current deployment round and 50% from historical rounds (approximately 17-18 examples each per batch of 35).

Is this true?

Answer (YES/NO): YES